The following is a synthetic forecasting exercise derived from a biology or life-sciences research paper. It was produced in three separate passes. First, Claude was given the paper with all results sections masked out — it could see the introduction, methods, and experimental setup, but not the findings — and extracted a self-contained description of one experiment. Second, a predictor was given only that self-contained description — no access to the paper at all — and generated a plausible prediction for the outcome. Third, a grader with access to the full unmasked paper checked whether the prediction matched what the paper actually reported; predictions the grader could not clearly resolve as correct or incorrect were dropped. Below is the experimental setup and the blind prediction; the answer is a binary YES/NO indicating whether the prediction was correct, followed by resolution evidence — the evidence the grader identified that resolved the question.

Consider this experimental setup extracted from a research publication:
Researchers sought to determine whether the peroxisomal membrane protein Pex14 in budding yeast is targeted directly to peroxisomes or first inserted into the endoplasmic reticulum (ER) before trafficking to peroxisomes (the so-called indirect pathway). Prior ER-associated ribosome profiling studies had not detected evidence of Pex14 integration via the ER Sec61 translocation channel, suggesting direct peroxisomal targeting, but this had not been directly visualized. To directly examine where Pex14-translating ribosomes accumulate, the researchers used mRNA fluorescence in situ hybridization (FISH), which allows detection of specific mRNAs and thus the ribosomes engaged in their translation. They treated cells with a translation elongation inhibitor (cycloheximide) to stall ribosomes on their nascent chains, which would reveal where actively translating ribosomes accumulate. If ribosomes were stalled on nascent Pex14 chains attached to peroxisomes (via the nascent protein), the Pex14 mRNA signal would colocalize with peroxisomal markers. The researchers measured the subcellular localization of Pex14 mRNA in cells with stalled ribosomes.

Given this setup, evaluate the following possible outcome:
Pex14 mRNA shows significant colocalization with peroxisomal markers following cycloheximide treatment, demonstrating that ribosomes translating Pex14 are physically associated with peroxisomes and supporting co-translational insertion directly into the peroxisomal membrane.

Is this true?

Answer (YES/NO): NO